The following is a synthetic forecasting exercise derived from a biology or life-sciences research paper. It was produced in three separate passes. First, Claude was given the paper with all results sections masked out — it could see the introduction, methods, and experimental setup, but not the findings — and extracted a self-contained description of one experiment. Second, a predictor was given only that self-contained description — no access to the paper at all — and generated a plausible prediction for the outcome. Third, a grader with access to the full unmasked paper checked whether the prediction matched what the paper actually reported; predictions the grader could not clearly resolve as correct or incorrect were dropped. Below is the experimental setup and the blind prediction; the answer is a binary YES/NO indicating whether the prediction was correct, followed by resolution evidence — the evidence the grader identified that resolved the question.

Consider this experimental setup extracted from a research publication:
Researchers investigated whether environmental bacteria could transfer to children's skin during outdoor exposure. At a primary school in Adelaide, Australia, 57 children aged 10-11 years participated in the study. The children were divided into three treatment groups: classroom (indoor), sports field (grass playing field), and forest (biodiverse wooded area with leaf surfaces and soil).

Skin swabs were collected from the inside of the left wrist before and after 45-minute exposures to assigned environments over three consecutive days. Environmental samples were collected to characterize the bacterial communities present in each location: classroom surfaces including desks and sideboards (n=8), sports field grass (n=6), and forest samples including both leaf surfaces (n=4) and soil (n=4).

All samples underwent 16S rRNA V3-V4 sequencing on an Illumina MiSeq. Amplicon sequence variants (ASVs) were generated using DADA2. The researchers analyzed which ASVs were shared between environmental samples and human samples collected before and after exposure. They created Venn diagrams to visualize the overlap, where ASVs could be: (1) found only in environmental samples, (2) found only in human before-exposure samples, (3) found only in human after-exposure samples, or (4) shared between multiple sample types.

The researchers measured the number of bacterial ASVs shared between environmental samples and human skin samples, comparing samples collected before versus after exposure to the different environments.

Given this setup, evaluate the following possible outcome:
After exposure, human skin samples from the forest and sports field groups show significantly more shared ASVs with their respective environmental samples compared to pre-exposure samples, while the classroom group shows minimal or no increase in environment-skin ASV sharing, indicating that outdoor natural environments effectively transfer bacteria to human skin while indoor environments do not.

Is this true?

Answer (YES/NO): NO